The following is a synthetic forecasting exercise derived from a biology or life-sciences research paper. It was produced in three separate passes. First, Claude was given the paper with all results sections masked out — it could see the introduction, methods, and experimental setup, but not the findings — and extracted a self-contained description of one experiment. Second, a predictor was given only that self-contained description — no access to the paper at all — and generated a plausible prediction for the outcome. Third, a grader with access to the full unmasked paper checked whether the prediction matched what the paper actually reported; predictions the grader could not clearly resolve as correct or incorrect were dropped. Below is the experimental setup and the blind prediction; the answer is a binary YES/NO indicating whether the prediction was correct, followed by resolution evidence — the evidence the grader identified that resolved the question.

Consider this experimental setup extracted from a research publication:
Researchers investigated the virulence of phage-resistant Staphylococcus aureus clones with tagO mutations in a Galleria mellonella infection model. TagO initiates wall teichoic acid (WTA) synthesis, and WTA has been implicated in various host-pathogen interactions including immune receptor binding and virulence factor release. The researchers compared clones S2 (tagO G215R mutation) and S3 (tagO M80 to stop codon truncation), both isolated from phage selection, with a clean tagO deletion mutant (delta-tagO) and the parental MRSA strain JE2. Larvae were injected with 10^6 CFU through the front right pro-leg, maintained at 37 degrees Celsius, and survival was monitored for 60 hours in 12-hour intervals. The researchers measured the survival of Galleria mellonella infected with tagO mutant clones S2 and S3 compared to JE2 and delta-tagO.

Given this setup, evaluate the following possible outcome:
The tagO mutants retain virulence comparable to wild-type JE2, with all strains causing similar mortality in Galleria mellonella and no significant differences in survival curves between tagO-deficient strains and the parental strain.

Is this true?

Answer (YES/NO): NO